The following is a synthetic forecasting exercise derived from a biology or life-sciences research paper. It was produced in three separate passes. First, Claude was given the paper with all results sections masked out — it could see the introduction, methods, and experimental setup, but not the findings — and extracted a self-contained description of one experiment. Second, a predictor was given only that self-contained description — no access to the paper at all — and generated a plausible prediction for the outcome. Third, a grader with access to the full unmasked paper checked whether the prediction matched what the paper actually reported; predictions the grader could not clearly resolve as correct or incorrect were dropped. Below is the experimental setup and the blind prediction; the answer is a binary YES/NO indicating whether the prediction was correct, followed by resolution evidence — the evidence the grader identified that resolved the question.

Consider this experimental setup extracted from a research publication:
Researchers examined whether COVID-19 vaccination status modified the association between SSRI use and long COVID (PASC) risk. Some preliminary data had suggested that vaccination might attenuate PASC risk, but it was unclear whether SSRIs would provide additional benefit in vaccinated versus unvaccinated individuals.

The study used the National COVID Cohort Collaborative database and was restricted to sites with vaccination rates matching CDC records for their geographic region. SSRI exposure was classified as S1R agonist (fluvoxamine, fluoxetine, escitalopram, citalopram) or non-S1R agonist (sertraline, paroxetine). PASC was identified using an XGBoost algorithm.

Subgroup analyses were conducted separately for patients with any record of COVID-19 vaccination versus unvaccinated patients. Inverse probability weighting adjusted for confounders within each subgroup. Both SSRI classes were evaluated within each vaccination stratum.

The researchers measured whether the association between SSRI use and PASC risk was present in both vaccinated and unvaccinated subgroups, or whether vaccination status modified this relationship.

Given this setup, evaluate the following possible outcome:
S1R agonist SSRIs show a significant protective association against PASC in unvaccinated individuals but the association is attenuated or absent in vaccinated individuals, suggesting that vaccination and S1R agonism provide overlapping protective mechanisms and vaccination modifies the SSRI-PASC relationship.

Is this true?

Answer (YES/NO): NO